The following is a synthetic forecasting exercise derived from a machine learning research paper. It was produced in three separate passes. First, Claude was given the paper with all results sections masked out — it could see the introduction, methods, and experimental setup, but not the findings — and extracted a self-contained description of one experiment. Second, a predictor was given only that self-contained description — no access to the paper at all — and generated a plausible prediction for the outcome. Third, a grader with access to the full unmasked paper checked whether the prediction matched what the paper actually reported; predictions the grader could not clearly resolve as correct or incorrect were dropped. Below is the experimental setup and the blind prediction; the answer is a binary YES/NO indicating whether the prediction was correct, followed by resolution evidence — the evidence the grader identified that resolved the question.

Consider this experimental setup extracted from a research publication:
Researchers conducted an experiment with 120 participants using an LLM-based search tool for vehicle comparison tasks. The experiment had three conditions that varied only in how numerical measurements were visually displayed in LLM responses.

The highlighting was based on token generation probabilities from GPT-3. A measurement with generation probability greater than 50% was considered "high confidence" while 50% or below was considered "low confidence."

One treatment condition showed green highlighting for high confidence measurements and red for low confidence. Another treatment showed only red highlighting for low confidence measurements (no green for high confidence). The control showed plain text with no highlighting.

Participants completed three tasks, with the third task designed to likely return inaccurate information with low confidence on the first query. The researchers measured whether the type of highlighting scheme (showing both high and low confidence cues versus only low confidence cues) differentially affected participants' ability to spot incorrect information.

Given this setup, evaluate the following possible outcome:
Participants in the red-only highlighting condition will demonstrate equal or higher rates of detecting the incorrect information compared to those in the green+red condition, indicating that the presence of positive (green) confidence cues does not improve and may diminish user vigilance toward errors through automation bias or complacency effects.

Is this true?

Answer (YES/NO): NO